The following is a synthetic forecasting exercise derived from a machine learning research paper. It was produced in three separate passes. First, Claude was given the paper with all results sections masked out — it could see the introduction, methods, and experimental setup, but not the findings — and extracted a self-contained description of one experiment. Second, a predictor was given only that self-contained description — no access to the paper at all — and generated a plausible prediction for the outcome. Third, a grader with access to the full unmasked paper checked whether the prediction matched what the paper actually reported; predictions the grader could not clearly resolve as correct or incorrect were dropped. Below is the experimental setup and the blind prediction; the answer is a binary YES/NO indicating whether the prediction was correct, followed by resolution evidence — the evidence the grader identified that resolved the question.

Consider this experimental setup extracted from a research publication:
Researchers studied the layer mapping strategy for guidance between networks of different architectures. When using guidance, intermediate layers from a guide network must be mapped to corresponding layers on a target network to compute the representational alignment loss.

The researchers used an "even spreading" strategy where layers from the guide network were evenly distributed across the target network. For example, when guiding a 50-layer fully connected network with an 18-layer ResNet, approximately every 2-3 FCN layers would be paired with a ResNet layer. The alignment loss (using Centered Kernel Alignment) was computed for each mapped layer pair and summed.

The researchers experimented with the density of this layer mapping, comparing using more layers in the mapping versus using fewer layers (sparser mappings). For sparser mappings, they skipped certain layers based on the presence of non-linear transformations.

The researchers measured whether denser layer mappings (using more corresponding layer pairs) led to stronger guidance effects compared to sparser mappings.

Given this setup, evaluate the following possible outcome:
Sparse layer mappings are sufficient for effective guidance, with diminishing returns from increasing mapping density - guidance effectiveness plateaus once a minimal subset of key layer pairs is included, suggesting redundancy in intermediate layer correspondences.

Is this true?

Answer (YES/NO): NO